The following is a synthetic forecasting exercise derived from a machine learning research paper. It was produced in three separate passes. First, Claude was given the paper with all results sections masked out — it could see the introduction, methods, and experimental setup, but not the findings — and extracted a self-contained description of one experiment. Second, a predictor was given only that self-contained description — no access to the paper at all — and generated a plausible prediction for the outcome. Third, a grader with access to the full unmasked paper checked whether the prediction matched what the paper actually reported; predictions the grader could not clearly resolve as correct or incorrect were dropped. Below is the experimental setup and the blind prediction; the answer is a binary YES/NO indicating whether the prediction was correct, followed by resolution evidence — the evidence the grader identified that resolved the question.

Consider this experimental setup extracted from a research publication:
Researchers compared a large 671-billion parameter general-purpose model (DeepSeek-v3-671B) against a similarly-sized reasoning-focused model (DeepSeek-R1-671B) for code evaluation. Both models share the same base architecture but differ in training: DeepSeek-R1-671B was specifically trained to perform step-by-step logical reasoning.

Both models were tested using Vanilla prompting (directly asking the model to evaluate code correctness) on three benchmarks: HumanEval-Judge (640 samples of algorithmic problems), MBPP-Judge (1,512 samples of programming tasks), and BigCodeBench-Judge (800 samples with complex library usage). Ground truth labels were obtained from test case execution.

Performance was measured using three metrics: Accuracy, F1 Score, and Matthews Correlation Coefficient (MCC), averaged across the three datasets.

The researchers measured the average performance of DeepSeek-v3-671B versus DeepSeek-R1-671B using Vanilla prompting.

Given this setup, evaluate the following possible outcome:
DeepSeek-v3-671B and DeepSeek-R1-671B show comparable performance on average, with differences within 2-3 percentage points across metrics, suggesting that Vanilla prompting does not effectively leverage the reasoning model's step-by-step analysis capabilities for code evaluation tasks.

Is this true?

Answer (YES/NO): NO